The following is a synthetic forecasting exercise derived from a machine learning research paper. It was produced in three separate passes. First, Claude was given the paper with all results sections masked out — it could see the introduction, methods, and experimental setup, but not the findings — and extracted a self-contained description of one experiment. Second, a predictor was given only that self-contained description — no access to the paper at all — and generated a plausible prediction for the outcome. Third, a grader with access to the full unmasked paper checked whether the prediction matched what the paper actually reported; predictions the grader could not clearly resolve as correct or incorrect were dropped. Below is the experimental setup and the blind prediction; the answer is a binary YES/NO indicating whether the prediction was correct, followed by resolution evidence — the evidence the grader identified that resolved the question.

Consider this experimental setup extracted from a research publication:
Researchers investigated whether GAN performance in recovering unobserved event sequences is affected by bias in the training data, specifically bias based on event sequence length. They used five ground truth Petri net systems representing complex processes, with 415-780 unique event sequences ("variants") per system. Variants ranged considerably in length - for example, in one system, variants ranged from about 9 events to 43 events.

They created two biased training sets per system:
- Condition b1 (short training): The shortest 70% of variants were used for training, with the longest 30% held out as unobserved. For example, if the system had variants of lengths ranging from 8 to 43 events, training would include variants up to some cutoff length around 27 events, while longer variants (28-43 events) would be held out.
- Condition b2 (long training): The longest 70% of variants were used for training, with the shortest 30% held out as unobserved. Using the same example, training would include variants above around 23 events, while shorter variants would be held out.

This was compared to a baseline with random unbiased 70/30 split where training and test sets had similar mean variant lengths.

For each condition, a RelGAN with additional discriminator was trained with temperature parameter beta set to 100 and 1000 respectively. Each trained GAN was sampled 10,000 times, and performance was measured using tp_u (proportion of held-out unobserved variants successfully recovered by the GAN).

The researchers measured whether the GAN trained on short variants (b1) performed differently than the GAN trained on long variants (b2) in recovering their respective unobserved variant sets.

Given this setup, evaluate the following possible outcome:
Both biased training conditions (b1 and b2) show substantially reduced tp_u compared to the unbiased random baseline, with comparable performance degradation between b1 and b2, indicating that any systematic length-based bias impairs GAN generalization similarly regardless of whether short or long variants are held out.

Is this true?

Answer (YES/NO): NO